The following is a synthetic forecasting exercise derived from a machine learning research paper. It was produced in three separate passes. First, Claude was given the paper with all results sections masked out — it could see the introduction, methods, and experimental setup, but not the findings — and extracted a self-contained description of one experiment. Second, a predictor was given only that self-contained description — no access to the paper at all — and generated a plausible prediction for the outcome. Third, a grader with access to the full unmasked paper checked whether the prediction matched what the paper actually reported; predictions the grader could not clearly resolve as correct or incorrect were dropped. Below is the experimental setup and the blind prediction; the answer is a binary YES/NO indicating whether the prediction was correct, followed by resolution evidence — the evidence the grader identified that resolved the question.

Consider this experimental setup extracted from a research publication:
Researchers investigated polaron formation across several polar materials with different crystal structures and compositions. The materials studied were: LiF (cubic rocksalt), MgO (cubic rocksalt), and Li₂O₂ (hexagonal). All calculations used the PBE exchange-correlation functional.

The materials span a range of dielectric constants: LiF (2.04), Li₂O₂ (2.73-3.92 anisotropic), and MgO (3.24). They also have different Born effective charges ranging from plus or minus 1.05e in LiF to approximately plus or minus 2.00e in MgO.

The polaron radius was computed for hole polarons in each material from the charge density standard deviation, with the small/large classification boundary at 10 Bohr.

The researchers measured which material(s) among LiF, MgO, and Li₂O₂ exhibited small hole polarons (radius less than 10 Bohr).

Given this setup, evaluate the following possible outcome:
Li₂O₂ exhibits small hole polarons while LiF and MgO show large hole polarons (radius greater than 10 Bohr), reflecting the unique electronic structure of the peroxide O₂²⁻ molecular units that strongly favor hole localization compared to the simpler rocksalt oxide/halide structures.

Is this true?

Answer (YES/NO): NO